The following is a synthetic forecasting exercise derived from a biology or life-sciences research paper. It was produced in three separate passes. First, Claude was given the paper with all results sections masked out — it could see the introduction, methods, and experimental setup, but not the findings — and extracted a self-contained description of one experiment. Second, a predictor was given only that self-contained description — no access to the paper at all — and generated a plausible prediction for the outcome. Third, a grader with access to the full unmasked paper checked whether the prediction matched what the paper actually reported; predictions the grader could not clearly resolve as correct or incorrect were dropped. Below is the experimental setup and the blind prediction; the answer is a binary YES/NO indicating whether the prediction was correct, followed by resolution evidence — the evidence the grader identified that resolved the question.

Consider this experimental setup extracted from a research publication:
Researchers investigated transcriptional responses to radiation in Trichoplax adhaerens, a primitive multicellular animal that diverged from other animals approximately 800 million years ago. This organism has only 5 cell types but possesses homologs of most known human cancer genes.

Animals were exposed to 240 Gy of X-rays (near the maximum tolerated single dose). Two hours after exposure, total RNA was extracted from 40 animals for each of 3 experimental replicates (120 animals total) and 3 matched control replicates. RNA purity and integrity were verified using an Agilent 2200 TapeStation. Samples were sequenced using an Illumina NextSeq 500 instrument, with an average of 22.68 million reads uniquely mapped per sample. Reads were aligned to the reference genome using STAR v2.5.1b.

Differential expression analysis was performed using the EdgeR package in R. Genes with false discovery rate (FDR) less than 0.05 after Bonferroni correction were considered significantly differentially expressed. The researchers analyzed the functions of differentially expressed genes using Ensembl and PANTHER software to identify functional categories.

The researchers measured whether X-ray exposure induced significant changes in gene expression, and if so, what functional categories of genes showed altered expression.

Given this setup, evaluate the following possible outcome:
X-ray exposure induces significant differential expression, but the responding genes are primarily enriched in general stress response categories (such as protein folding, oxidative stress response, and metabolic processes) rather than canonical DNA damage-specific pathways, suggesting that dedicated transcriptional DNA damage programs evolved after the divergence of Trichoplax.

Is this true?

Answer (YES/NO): NO